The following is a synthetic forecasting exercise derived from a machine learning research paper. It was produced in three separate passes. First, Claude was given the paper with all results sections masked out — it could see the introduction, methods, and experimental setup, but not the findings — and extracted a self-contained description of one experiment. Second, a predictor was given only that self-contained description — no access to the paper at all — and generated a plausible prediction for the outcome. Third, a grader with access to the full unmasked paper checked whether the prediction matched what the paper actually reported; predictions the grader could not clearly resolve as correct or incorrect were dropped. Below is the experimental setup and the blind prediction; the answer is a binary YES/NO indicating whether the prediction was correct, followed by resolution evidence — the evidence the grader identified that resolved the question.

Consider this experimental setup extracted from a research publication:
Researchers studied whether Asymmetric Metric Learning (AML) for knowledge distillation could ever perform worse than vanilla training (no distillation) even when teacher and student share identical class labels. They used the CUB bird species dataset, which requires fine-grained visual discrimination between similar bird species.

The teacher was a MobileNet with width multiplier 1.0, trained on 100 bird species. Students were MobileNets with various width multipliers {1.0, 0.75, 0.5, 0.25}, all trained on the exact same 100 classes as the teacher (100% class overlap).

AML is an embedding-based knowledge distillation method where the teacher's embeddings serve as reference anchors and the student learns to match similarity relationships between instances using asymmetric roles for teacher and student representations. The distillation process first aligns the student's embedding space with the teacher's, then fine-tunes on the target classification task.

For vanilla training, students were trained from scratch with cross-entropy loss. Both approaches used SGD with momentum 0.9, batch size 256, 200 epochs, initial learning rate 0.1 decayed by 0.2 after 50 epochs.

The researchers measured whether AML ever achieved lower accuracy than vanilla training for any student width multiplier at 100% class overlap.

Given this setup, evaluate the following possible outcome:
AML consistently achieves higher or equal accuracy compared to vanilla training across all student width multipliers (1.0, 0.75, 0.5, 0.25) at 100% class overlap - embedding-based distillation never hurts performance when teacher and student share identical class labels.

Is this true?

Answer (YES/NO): NO